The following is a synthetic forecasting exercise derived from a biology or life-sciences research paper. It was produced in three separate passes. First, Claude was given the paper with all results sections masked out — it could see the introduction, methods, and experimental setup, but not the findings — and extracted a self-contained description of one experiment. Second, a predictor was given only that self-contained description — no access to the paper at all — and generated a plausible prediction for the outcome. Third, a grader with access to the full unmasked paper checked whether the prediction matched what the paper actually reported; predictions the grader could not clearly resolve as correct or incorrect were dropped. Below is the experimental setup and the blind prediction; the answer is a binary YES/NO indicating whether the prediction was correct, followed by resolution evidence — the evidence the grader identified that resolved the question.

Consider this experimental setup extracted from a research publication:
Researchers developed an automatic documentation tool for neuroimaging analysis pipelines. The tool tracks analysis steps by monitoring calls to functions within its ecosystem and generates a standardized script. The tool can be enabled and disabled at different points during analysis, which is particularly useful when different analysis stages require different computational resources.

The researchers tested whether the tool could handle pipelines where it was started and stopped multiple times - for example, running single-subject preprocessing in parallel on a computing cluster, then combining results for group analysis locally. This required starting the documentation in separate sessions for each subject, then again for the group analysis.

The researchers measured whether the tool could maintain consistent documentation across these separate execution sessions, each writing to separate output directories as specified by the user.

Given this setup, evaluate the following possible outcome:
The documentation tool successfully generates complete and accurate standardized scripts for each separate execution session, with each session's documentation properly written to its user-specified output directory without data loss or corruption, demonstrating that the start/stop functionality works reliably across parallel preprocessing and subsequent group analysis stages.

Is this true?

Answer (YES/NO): YES